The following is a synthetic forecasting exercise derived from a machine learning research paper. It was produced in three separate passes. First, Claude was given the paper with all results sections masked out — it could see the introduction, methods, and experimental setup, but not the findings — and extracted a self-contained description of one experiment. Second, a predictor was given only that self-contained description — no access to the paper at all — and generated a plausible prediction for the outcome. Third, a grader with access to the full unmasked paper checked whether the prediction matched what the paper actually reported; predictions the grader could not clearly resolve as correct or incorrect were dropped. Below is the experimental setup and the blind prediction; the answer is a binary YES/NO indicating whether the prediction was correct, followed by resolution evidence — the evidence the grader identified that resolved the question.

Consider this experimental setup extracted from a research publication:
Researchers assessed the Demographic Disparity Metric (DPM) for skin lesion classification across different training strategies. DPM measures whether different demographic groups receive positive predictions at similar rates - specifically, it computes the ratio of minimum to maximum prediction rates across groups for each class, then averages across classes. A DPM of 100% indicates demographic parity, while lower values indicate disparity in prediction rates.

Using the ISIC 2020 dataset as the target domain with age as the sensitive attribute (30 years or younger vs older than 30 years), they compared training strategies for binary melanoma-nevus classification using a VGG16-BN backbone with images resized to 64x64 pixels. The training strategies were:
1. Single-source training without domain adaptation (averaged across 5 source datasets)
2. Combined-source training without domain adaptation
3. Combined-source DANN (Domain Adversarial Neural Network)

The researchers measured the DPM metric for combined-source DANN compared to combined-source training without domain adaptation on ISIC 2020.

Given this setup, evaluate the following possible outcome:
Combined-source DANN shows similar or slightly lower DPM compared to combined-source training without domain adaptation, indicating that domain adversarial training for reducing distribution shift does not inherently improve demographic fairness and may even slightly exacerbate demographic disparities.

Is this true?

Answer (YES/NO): NO